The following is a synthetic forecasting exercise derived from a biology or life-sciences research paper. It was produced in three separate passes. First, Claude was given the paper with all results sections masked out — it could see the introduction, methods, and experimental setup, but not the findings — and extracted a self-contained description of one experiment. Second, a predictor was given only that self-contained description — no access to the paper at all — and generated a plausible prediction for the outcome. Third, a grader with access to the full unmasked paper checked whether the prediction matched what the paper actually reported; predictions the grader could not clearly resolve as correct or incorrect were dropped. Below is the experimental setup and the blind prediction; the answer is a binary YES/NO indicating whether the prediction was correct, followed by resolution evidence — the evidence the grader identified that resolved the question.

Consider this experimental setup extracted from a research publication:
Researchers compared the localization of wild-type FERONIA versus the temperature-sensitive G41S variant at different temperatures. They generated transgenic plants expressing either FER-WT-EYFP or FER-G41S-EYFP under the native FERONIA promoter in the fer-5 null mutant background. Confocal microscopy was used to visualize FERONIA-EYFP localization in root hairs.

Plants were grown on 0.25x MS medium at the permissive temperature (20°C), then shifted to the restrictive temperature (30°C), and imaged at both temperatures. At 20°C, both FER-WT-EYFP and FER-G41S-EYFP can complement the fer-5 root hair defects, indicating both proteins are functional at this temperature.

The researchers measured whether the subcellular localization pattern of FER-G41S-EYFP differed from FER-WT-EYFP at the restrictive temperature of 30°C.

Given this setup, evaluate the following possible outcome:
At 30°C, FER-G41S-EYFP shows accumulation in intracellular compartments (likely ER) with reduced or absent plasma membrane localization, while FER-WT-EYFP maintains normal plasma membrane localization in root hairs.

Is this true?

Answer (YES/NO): NO